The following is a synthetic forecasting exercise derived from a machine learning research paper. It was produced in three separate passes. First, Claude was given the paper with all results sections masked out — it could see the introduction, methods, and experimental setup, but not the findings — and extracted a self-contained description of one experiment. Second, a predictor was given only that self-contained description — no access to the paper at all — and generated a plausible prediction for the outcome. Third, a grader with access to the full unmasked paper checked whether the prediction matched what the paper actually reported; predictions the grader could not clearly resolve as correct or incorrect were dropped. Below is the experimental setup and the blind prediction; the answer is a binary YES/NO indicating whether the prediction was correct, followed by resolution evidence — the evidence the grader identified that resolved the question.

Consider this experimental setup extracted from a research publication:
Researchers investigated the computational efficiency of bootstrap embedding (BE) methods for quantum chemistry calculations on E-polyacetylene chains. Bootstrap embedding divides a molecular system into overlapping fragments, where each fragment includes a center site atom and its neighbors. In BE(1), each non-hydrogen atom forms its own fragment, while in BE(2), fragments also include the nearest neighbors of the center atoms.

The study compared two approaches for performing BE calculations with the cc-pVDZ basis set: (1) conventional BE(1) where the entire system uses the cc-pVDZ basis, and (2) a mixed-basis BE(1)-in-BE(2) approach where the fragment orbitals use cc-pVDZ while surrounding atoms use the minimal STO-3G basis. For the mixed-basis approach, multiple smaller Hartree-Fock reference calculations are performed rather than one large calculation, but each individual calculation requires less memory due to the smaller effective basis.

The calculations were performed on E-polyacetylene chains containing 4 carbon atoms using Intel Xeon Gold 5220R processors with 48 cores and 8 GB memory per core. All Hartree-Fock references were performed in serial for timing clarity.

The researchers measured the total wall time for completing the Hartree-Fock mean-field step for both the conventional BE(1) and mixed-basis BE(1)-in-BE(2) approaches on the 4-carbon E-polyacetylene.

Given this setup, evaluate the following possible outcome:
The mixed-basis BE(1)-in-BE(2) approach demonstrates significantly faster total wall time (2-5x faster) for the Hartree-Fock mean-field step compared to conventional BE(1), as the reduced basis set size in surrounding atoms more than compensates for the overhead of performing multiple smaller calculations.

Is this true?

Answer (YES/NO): NO